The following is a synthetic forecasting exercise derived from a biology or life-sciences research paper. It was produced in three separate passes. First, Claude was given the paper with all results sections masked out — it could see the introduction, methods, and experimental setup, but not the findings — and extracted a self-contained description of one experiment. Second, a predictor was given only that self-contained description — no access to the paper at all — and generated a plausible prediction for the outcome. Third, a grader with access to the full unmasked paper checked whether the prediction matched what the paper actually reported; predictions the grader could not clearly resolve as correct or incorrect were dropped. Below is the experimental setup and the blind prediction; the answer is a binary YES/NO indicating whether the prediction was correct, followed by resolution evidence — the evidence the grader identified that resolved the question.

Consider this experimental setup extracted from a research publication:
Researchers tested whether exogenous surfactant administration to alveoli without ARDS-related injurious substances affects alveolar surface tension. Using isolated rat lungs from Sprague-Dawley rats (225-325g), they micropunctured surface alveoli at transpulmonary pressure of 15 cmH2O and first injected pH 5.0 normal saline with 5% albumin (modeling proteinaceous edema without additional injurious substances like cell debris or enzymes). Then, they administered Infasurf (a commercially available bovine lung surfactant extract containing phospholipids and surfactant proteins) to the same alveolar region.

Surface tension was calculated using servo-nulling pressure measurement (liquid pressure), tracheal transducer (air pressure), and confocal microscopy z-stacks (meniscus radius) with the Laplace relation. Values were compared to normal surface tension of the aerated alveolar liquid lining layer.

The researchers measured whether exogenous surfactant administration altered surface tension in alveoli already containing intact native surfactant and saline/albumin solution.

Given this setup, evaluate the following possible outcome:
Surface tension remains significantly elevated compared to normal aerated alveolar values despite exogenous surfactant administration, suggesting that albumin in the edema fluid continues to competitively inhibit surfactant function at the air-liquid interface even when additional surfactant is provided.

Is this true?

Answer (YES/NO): NO